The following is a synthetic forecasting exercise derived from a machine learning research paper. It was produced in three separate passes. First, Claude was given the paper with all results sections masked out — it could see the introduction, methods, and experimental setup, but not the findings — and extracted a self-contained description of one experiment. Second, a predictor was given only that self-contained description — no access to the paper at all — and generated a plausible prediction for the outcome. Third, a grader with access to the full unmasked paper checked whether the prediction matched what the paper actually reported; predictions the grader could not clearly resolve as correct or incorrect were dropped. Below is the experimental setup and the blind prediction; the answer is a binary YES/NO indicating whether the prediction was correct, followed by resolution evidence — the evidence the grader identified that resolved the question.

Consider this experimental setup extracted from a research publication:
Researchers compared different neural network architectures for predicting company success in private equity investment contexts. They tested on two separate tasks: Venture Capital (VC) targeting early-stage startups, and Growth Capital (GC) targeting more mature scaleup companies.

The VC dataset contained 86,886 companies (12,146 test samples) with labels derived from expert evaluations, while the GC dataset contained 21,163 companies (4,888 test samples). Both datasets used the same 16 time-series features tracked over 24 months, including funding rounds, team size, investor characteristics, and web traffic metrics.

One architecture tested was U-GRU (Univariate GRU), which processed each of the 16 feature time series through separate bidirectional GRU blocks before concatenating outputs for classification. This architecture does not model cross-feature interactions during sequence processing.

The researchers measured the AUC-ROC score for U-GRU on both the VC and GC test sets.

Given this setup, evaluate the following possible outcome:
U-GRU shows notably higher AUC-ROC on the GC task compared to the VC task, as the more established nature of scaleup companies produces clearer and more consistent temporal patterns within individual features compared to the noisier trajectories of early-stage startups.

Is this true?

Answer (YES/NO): YES